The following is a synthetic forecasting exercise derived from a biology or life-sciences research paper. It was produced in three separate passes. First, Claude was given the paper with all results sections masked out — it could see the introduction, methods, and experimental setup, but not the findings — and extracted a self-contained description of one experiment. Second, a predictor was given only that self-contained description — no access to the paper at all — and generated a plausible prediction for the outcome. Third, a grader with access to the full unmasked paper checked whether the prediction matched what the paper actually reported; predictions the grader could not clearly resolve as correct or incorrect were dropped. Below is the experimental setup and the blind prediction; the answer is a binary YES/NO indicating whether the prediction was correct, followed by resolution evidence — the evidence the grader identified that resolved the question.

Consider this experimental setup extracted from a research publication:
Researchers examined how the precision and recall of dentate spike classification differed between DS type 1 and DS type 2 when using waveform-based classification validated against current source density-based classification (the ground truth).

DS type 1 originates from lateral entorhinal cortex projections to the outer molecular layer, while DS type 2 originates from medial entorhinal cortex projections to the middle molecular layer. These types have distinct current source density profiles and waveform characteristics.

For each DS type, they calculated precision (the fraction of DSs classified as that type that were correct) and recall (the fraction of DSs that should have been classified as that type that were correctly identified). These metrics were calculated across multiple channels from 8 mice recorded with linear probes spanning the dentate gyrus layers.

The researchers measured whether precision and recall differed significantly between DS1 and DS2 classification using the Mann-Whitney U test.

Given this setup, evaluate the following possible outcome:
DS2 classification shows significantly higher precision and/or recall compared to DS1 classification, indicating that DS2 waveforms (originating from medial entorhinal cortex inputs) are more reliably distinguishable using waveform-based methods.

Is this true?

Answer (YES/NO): NO